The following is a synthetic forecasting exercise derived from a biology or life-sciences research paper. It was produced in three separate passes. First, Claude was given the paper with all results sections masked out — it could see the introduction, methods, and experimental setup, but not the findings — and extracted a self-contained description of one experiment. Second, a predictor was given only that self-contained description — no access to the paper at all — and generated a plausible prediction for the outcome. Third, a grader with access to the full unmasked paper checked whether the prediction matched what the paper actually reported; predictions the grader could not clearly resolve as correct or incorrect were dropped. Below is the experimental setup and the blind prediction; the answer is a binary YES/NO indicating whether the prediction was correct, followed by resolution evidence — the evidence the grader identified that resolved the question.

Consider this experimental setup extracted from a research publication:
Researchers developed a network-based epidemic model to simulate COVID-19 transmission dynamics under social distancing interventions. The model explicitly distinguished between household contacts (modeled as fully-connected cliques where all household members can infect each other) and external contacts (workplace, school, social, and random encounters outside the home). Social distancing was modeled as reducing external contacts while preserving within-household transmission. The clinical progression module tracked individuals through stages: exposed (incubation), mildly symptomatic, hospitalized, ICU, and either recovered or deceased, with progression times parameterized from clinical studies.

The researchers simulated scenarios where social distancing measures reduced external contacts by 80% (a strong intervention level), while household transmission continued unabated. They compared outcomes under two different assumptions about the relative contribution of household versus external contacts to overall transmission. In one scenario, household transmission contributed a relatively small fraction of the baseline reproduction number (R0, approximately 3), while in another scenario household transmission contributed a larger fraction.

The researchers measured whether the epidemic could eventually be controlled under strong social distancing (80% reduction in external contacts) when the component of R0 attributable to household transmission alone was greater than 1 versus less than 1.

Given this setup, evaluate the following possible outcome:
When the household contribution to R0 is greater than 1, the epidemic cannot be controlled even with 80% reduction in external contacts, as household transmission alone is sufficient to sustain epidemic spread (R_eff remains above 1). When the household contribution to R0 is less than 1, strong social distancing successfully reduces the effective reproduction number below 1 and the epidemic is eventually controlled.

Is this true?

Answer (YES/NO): NO